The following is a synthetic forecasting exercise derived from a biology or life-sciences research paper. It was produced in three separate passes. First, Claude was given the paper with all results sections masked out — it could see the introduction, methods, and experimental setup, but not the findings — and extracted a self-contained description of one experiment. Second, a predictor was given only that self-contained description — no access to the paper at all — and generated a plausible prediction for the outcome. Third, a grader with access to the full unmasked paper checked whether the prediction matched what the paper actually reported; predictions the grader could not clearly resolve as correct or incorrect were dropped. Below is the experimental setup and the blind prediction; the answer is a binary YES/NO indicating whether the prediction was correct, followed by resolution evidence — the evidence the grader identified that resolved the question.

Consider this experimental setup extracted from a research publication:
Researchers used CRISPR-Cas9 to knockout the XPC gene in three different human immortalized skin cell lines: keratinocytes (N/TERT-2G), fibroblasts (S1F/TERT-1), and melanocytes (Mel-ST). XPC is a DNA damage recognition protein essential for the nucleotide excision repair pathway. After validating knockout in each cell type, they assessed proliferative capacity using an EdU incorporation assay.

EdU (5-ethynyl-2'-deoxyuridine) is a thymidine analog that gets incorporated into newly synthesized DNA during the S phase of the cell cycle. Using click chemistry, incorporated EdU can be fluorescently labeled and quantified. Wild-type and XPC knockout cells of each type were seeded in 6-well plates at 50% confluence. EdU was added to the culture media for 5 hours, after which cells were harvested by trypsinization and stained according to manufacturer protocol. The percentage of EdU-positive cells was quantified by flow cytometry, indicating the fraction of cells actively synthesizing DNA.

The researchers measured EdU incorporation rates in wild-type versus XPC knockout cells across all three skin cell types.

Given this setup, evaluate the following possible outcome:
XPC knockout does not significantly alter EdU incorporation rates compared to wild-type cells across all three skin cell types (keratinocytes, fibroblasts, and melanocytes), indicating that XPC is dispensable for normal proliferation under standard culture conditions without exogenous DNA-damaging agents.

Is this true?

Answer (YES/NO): NO